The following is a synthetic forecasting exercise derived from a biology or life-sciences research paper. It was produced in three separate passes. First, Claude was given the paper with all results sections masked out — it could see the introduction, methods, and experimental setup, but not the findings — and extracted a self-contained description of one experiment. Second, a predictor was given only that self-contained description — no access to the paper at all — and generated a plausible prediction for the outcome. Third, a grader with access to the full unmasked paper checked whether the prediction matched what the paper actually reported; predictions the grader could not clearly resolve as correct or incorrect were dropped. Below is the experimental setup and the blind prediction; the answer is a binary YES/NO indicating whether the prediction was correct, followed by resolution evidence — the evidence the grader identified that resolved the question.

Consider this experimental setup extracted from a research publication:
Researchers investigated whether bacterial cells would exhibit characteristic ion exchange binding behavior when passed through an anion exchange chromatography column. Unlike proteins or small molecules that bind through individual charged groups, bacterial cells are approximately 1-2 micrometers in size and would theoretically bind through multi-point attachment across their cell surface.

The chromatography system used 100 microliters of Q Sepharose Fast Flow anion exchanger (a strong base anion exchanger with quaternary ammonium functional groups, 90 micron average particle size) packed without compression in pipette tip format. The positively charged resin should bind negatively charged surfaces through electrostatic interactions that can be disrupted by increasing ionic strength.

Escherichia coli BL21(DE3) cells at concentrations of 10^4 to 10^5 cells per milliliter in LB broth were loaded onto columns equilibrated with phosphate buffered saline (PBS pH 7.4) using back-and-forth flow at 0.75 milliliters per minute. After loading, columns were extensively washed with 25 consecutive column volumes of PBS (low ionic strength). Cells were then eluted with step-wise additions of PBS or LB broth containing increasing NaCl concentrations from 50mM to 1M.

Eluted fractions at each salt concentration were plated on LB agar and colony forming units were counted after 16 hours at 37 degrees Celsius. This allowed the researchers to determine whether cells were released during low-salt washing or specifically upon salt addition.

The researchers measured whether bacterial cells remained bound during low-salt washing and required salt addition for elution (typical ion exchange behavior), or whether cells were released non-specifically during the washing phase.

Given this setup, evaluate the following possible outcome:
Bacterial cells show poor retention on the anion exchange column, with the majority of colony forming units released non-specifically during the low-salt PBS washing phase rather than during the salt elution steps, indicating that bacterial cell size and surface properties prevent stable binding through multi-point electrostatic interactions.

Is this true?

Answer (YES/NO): NO